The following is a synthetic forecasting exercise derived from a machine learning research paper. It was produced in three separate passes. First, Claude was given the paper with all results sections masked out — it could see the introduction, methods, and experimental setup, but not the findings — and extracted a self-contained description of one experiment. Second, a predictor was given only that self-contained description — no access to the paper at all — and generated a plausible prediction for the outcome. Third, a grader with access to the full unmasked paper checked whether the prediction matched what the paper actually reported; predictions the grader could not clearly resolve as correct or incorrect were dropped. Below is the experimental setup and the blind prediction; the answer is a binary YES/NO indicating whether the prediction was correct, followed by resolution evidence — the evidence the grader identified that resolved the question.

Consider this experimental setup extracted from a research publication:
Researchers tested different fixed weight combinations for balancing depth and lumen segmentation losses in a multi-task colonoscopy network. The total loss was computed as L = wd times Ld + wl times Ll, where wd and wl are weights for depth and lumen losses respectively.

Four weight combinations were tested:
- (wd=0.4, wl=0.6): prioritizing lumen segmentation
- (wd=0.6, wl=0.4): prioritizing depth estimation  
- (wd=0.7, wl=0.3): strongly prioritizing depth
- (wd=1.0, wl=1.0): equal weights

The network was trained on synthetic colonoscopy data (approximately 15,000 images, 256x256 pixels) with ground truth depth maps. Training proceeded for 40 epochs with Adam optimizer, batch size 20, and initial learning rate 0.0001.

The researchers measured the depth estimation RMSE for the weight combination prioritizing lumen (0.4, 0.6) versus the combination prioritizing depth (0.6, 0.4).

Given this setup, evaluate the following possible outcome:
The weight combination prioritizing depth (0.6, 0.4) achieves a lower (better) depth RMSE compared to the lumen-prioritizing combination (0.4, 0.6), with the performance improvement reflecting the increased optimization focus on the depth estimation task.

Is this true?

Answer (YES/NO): YES